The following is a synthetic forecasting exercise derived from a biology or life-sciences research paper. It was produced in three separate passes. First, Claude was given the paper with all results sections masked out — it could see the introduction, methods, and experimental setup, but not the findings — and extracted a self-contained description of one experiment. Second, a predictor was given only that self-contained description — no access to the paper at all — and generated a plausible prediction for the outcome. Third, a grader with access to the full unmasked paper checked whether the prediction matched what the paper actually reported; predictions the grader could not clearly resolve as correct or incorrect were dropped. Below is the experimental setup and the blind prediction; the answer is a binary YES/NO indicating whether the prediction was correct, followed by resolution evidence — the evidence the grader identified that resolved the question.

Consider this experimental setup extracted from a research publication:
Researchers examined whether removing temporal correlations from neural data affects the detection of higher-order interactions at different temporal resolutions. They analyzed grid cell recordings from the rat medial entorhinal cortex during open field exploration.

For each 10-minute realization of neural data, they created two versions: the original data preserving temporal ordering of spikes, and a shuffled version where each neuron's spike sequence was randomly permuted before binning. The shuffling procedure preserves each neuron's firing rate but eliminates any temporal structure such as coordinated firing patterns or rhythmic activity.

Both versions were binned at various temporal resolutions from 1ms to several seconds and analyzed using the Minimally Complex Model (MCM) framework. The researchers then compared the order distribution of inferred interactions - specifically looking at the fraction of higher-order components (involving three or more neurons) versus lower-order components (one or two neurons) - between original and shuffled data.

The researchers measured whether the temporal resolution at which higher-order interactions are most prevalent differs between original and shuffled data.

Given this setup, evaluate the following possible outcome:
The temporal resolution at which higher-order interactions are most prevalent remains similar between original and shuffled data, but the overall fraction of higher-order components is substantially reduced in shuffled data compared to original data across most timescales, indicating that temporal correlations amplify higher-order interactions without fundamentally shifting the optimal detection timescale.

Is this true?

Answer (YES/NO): NO